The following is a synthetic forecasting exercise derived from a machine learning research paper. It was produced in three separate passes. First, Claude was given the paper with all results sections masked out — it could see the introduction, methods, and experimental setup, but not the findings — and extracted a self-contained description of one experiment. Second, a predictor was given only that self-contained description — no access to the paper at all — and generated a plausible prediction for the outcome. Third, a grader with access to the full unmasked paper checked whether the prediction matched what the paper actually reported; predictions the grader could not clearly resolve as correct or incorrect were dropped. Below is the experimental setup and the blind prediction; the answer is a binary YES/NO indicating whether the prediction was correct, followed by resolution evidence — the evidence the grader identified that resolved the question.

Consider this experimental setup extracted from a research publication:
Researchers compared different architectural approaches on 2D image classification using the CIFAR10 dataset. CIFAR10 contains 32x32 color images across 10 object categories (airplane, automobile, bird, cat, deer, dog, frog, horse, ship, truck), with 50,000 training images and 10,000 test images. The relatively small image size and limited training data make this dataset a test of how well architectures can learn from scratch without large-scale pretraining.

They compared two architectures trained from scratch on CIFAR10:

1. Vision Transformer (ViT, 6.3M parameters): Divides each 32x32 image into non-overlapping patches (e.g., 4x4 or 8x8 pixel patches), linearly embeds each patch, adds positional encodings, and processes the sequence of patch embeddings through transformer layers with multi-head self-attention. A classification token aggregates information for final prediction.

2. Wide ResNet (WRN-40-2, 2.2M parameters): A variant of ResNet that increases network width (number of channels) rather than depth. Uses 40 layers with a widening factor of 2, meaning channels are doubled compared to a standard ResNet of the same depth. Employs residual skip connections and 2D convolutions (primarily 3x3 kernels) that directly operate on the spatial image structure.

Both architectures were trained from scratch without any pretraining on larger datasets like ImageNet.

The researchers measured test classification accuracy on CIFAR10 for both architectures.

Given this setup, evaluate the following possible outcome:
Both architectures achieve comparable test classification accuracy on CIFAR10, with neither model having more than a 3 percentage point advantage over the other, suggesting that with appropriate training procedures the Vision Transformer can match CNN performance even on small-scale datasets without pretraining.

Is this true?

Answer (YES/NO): NO